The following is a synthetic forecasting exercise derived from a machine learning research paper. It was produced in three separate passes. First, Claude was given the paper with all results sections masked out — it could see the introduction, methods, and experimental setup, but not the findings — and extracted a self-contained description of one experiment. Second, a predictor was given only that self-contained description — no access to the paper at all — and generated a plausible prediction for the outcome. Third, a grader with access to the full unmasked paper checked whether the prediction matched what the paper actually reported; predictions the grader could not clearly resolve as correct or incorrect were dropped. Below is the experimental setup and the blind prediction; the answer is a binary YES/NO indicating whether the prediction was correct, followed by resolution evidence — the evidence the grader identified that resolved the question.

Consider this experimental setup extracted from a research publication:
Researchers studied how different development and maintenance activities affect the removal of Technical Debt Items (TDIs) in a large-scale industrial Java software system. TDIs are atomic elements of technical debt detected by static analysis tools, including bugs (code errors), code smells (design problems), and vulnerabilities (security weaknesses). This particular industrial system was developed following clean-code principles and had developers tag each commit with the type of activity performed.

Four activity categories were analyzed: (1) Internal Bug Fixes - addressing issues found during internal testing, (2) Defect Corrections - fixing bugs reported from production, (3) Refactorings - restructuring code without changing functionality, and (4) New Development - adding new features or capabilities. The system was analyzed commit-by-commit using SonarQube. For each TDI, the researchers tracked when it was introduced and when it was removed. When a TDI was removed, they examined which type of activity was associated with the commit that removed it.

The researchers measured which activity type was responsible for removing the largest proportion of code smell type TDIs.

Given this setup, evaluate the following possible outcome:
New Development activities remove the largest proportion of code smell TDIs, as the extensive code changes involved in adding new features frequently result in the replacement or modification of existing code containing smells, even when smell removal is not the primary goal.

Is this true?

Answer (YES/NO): YES